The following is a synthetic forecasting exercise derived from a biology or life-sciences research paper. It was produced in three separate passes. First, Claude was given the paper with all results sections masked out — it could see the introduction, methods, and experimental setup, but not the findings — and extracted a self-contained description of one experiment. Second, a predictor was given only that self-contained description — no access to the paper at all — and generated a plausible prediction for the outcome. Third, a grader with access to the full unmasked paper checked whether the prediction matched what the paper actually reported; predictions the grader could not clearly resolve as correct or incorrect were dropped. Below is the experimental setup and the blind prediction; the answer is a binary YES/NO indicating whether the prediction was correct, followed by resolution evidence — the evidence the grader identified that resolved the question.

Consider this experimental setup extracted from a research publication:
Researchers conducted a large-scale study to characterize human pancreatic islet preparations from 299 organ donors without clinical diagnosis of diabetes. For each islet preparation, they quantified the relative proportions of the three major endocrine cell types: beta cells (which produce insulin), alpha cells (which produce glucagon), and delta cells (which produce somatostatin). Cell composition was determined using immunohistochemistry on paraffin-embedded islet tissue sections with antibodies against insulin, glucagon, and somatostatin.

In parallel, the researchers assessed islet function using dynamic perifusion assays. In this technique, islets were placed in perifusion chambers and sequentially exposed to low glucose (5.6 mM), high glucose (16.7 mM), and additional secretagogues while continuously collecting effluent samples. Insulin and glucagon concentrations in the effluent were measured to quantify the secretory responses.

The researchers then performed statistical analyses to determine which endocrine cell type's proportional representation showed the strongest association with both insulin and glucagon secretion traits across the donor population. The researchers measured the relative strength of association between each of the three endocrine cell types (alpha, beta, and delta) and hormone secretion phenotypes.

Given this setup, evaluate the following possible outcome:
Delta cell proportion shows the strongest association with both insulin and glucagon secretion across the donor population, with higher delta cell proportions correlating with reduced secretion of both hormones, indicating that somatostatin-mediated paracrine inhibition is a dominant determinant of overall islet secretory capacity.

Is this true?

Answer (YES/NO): NO